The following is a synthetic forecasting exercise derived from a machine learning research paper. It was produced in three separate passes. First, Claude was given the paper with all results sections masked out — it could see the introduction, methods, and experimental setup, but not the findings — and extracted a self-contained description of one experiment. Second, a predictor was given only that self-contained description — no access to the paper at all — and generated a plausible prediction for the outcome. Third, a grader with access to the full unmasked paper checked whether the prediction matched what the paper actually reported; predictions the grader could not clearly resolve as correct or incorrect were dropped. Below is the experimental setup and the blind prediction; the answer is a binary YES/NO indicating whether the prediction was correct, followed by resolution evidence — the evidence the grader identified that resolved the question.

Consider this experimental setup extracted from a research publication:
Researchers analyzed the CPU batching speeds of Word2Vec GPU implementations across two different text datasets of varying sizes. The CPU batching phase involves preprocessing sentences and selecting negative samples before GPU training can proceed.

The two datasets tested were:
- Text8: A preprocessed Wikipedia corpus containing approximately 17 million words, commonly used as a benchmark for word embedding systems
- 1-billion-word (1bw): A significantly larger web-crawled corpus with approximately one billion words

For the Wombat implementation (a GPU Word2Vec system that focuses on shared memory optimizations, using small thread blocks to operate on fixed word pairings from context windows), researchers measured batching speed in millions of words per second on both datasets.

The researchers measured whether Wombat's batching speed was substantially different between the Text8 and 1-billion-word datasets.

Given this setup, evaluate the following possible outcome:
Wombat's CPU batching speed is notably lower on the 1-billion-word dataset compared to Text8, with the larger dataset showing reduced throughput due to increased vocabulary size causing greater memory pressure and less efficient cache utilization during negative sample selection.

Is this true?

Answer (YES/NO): NO